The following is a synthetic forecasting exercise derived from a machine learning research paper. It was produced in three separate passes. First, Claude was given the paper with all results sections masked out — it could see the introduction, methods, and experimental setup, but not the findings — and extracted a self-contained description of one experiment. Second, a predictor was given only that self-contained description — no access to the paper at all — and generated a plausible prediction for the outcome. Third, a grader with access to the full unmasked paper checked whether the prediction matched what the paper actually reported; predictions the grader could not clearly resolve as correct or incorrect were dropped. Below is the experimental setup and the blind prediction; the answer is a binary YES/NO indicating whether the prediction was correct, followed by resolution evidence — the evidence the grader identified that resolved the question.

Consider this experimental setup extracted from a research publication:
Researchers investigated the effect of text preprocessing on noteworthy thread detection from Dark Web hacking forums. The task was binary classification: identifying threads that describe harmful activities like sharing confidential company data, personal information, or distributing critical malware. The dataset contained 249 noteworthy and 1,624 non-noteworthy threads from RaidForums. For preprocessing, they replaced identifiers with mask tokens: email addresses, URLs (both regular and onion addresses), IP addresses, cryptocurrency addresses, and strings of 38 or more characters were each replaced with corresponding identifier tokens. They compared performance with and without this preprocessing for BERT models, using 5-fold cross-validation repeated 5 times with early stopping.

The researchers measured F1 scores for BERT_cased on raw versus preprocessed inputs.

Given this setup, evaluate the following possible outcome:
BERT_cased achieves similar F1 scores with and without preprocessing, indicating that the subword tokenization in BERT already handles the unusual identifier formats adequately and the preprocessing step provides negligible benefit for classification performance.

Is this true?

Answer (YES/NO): NO